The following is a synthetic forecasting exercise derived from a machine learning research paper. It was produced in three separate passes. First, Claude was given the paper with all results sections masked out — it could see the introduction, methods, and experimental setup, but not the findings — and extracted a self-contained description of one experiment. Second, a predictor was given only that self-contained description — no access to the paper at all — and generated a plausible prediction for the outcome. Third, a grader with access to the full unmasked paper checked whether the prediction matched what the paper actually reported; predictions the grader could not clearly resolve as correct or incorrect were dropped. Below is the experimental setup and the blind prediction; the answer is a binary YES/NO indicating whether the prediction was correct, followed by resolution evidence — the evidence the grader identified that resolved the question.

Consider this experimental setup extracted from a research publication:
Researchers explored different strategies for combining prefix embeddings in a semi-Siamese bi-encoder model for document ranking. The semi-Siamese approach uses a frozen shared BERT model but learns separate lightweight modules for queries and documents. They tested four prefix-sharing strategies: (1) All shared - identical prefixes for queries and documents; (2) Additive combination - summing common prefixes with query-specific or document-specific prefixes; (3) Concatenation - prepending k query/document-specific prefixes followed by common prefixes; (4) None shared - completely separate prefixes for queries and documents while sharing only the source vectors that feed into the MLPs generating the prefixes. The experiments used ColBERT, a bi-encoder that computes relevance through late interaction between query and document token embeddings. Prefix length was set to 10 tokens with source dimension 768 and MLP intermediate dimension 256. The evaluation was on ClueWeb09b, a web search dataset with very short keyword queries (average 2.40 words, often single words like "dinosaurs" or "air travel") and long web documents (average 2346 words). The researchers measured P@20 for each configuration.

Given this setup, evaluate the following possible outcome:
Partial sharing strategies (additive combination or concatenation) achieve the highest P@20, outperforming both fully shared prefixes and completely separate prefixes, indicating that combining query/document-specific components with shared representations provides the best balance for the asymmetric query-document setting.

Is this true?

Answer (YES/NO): YES